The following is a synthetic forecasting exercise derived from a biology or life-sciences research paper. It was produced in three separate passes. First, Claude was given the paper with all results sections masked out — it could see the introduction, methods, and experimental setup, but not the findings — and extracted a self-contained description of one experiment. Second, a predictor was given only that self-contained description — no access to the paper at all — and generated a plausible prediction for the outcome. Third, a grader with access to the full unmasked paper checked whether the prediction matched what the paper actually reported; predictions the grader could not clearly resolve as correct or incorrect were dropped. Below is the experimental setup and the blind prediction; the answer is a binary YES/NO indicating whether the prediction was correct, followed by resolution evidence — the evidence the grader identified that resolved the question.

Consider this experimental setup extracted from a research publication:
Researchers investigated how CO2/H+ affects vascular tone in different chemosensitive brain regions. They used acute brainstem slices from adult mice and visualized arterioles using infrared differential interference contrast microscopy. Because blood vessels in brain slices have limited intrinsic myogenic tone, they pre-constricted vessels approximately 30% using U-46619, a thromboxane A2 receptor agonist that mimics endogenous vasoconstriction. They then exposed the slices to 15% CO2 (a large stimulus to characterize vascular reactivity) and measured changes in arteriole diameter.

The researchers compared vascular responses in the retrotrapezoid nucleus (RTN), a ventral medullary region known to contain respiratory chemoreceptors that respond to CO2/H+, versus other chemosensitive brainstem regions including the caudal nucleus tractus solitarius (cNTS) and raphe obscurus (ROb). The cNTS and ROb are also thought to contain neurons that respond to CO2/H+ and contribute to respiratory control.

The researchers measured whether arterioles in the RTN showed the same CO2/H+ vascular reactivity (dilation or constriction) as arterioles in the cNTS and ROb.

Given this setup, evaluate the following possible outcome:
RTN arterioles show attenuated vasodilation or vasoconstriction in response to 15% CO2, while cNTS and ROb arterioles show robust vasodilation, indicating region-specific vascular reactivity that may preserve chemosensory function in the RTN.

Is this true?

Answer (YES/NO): YES